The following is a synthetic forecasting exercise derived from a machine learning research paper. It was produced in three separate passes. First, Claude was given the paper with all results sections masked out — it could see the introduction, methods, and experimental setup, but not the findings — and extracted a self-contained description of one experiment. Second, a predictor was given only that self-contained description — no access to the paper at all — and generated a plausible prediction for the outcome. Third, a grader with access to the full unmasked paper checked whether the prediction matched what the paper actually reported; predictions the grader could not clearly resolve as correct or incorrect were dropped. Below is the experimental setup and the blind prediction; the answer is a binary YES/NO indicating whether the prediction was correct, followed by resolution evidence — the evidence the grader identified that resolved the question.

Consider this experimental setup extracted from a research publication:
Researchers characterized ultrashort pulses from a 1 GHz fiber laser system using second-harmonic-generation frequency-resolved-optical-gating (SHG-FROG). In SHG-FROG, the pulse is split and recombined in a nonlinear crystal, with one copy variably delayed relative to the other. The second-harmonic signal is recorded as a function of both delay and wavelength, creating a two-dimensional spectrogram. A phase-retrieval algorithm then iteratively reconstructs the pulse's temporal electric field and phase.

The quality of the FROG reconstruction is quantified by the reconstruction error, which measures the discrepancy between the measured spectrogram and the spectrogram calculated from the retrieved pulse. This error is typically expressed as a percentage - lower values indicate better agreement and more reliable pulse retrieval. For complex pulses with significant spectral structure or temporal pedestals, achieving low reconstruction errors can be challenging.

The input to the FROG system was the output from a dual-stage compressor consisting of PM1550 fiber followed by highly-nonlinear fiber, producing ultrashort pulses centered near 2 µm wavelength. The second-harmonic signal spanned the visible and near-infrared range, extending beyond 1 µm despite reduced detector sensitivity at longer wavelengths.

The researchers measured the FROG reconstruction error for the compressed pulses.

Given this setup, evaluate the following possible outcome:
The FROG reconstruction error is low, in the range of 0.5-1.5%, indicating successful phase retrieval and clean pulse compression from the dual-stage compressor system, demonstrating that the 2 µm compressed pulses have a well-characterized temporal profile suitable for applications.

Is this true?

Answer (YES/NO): YES